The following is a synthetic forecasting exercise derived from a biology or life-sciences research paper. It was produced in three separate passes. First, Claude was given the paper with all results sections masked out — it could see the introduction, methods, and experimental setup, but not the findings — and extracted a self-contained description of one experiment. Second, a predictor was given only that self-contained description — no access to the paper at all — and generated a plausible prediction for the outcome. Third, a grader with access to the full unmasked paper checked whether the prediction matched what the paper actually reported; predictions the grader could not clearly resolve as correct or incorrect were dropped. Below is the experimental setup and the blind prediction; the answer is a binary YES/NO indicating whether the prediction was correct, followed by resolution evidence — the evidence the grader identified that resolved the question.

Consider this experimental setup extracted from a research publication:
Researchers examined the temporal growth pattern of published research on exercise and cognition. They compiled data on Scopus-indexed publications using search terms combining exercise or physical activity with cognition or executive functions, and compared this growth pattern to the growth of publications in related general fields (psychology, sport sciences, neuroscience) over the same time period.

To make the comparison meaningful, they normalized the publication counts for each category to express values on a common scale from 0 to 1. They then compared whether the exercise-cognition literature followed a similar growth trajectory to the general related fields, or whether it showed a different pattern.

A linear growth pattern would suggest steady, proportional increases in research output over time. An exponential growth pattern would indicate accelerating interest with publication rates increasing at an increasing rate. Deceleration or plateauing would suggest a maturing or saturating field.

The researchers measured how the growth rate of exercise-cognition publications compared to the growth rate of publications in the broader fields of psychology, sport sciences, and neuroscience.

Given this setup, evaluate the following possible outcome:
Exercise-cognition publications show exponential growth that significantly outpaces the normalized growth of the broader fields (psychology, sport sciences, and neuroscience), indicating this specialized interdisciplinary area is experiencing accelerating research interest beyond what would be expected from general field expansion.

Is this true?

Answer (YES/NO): YES